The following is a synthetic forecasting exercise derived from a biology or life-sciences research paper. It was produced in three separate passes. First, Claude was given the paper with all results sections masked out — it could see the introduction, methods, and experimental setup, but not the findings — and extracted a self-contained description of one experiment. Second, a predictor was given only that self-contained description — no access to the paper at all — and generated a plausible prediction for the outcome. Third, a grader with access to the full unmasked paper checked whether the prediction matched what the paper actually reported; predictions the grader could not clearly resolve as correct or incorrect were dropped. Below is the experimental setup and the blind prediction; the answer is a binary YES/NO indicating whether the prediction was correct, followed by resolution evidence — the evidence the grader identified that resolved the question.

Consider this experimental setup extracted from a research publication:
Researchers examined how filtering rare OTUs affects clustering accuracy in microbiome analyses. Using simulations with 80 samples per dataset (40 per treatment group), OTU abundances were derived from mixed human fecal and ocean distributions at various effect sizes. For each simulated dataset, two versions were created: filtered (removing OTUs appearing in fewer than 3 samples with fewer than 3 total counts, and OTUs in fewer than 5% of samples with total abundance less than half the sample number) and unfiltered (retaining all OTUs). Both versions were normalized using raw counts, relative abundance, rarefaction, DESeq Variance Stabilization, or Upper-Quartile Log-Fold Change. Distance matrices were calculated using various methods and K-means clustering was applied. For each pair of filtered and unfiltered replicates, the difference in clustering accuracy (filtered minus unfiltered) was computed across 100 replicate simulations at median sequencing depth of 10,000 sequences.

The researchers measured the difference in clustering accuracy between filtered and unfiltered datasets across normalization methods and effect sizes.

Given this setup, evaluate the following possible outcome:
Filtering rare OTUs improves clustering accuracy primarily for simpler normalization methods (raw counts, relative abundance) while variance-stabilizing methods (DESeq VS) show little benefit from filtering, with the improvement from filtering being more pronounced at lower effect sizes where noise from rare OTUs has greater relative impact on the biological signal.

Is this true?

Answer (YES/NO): NO